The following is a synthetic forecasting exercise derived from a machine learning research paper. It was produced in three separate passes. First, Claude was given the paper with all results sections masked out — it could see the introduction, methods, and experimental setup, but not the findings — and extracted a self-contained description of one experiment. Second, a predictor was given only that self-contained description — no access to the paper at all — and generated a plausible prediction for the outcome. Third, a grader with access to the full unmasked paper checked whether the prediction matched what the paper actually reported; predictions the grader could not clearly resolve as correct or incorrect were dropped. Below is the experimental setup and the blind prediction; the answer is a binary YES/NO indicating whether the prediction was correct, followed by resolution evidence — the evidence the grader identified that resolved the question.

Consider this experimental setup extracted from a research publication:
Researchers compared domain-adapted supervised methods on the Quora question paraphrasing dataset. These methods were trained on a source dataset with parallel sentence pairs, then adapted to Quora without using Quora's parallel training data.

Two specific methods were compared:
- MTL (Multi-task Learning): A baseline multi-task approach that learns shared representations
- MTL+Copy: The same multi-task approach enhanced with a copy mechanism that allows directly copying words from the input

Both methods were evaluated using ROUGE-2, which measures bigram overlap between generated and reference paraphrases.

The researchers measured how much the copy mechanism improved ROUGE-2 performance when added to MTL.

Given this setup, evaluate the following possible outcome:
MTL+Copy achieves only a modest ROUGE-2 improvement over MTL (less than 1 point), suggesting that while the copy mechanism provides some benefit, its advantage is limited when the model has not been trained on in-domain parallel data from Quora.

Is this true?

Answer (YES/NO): NO